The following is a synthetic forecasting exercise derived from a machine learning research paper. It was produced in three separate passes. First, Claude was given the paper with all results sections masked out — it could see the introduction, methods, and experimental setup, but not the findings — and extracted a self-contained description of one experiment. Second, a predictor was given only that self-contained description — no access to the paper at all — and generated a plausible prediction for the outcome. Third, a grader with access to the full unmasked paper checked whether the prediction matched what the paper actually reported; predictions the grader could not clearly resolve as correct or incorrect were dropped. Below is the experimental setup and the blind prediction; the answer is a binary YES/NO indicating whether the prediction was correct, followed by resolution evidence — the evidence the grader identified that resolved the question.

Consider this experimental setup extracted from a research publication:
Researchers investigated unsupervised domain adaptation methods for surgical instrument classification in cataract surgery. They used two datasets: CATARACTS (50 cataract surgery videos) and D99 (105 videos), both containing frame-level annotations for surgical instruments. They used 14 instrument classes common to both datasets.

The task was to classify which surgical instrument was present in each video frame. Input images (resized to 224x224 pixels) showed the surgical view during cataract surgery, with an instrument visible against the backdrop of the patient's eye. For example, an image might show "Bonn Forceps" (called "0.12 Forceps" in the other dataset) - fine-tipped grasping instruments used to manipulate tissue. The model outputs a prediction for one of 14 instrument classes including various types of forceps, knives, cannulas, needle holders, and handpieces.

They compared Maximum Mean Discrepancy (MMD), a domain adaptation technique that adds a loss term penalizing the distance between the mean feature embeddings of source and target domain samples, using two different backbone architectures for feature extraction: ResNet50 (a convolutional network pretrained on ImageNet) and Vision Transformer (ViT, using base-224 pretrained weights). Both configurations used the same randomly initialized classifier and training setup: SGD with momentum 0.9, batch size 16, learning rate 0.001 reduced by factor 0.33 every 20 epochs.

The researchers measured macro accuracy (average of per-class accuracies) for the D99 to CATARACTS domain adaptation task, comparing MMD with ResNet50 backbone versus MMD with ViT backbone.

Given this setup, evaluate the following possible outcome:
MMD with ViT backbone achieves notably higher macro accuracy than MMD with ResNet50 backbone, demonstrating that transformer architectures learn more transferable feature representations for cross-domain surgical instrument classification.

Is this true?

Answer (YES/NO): NO